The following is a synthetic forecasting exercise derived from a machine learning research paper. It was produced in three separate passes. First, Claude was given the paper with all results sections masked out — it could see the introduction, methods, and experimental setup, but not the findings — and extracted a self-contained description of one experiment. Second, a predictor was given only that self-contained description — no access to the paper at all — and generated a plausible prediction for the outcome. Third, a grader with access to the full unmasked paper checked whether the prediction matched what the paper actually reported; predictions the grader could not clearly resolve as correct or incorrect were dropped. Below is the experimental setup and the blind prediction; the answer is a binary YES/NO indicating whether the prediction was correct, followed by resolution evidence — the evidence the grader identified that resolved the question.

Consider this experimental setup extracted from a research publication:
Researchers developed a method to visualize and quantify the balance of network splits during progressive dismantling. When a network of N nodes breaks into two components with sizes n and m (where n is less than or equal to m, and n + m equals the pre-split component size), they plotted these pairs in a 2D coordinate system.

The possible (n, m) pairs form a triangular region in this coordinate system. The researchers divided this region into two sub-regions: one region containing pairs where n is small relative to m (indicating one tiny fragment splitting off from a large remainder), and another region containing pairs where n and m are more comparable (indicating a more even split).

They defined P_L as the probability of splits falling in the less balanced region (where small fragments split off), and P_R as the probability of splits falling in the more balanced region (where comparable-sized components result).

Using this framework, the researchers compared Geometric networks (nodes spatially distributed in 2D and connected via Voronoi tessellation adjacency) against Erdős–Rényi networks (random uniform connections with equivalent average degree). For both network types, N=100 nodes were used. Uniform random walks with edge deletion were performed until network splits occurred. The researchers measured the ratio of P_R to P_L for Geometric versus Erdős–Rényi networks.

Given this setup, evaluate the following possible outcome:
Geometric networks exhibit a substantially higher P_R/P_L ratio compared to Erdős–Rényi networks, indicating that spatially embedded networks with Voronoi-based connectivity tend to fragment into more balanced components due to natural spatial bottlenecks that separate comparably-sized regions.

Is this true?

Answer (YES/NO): YES